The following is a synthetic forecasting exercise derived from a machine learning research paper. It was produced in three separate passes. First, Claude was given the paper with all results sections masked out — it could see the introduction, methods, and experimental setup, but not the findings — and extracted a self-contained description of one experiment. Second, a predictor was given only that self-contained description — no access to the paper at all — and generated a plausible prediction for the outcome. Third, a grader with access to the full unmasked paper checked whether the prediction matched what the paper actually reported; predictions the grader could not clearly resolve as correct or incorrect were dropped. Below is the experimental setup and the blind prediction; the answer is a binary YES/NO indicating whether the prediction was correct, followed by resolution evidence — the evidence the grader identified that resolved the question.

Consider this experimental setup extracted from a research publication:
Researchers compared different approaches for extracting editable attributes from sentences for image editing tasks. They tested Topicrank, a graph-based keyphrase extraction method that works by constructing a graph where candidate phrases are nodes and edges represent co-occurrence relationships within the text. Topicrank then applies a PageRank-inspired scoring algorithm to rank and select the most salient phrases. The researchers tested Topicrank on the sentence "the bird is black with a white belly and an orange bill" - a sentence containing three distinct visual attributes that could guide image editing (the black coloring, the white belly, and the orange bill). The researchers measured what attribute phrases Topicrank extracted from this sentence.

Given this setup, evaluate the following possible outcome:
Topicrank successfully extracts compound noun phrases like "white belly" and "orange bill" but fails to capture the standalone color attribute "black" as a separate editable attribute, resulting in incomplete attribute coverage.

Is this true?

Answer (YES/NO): NO